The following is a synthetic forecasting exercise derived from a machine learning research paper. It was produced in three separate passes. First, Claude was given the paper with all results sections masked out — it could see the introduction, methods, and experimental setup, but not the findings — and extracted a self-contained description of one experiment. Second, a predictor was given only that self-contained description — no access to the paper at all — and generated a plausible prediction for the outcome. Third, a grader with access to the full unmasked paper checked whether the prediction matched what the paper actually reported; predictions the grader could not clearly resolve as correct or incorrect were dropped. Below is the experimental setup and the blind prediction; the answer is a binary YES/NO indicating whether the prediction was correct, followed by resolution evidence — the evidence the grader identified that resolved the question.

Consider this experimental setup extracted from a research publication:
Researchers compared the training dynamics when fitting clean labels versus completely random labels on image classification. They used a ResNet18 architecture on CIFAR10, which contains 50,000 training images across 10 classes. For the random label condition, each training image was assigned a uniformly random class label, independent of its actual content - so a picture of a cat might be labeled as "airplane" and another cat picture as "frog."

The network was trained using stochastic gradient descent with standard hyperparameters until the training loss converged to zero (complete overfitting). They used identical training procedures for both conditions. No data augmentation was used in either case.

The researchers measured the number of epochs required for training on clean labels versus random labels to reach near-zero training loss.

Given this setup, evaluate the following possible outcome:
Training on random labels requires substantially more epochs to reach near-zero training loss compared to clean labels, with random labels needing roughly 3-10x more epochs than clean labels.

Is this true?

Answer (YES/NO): NO